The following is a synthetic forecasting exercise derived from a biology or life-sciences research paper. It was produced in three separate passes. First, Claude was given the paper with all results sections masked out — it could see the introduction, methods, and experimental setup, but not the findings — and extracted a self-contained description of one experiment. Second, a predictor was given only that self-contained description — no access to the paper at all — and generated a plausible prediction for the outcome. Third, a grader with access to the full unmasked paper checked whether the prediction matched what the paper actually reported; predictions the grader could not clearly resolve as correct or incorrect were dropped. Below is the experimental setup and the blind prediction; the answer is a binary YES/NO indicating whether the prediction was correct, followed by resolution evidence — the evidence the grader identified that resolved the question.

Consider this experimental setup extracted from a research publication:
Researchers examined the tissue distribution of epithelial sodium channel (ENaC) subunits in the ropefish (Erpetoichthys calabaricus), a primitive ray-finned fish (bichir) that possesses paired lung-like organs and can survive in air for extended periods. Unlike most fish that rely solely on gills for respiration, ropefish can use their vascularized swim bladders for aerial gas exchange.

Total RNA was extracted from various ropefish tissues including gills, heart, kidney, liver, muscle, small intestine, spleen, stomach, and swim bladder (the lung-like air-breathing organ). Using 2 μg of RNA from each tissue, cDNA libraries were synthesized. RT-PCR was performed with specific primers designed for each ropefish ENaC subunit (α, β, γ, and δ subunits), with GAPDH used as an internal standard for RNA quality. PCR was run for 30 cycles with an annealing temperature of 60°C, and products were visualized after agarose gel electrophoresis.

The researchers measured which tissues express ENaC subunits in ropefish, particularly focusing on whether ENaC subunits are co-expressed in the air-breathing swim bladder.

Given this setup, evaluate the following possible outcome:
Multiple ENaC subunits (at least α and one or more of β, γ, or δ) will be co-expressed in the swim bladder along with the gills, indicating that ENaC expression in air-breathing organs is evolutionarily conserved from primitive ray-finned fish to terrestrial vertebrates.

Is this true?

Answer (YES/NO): NO